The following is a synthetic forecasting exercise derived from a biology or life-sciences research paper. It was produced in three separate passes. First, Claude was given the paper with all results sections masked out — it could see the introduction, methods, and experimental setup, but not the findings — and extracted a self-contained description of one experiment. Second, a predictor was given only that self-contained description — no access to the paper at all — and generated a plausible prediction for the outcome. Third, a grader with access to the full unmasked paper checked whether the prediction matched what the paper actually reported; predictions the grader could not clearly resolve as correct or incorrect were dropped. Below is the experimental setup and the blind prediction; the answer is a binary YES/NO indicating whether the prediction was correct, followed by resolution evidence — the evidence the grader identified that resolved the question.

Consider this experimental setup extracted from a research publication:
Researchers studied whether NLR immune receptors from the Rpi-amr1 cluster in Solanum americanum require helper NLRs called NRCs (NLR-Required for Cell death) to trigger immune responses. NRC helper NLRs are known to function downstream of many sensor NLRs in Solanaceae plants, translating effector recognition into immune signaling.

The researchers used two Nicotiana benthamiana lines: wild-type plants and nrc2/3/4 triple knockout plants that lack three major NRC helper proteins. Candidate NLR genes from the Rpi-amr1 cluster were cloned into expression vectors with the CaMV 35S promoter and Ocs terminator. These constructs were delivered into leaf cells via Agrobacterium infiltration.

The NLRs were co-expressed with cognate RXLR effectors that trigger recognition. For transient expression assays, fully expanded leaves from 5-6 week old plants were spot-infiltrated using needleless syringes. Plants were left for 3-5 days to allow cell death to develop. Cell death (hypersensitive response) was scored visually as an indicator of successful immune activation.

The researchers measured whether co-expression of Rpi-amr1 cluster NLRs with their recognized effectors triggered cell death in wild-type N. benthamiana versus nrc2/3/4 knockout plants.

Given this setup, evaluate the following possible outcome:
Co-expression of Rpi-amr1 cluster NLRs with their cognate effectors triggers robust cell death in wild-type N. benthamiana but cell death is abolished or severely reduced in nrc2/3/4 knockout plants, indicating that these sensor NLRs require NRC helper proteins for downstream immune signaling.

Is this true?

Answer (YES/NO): YES